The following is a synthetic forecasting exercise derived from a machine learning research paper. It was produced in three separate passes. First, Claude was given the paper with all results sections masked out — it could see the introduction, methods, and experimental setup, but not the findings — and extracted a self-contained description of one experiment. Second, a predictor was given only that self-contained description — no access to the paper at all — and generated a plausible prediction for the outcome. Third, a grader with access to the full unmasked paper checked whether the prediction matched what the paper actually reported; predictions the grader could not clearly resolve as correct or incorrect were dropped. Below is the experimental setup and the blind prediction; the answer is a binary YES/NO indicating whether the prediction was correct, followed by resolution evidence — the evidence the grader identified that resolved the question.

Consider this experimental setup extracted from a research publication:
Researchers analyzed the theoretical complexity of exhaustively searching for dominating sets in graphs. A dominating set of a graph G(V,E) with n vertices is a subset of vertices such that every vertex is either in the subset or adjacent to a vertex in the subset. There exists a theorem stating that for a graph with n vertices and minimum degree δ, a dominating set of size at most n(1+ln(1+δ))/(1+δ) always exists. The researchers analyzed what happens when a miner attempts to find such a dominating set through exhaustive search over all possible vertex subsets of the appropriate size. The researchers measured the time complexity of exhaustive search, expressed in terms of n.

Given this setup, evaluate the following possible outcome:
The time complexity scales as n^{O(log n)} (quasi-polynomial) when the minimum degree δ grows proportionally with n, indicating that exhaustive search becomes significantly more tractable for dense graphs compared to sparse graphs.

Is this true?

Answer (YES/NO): NO